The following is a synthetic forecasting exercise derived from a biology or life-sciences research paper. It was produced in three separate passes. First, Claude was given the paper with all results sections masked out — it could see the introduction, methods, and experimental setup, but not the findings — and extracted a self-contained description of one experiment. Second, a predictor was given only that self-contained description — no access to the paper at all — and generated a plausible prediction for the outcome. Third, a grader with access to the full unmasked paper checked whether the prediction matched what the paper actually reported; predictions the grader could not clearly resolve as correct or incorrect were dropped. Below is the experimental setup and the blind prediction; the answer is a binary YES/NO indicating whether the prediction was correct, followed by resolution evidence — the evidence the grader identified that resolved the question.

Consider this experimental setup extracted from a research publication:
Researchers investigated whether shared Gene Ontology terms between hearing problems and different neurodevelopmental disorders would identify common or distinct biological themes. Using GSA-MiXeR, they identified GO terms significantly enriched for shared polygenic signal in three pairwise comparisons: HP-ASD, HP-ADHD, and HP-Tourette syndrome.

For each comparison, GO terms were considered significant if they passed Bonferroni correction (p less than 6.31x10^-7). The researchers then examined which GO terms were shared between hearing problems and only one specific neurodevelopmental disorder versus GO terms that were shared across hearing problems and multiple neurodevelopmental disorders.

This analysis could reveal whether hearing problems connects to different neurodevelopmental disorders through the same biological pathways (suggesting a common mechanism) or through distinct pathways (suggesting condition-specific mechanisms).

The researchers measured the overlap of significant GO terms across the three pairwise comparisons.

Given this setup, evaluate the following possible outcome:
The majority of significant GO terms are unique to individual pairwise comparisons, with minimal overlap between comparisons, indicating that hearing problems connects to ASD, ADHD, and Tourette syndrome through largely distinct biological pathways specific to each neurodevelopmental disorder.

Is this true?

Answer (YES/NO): NO